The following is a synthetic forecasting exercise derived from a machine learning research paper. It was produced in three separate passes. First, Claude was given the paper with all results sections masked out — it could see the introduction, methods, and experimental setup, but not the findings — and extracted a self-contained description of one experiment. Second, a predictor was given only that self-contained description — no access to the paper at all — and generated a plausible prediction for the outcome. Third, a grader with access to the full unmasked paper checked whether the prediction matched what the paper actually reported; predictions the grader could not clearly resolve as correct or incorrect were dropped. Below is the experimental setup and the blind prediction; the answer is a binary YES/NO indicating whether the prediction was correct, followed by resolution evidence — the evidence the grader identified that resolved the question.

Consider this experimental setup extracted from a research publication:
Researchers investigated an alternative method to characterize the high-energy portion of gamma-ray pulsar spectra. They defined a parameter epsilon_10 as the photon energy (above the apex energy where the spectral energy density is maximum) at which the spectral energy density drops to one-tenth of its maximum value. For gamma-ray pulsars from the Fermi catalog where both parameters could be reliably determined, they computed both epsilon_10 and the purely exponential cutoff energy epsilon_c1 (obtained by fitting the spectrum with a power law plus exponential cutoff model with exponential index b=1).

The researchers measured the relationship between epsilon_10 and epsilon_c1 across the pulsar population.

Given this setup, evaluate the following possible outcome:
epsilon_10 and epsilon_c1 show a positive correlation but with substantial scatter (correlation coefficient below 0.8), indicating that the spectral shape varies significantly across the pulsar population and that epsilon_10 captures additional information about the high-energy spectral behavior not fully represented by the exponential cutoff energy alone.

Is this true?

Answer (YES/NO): NO